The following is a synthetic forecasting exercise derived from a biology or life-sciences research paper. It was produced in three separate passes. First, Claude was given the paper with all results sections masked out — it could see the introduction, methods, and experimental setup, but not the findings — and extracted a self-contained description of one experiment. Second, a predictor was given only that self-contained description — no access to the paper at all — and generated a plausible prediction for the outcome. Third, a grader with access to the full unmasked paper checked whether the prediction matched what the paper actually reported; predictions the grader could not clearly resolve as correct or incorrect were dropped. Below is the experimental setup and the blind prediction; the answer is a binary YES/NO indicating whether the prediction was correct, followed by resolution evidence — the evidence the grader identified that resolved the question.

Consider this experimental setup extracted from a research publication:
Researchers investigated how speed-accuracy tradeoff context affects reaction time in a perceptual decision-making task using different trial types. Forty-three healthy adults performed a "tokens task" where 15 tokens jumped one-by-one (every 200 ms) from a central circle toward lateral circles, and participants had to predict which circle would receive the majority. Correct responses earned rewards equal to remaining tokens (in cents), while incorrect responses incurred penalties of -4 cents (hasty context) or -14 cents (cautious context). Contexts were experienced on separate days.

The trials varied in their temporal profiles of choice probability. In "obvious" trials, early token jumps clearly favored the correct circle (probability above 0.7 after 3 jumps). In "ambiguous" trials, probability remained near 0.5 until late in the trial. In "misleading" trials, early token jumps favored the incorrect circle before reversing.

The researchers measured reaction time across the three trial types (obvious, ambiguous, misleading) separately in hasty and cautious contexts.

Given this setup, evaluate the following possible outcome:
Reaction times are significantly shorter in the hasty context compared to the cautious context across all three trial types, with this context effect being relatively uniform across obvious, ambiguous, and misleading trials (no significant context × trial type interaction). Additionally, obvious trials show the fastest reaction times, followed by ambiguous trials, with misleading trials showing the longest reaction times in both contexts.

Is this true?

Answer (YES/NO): NO